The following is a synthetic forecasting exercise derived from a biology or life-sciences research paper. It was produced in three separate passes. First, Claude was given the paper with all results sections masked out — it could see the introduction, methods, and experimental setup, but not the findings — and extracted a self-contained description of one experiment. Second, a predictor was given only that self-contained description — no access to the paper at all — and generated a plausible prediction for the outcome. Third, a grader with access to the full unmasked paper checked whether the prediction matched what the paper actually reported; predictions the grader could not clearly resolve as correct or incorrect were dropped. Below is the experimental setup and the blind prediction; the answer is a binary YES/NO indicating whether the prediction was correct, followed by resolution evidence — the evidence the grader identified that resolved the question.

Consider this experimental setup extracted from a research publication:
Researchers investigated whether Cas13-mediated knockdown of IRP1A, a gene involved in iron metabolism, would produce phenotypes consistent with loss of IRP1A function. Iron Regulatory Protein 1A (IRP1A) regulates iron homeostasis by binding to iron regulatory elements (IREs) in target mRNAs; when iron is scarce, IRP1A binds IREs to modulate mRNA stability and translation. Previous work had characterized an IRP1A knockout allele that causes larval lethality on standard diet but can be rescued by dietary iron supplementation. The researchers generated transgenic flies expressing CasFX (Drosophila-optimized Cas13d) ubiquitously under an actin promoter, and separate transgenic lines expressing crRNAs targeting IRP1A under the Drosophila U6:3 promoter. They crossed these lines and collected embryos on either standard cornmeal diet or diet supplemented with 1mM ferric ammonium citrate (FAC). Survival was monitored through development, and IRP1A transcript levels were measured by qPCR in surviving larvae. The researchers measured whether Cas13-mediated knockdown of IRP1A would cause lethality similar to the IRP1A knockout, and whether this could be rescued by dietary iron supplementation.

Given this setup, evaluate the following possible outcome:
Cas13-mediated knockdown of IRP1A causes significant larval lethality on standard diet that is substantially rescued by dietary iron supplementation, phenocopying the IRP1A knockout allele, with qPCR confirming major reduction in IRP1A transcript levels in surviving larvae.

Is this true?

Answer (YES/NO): YES